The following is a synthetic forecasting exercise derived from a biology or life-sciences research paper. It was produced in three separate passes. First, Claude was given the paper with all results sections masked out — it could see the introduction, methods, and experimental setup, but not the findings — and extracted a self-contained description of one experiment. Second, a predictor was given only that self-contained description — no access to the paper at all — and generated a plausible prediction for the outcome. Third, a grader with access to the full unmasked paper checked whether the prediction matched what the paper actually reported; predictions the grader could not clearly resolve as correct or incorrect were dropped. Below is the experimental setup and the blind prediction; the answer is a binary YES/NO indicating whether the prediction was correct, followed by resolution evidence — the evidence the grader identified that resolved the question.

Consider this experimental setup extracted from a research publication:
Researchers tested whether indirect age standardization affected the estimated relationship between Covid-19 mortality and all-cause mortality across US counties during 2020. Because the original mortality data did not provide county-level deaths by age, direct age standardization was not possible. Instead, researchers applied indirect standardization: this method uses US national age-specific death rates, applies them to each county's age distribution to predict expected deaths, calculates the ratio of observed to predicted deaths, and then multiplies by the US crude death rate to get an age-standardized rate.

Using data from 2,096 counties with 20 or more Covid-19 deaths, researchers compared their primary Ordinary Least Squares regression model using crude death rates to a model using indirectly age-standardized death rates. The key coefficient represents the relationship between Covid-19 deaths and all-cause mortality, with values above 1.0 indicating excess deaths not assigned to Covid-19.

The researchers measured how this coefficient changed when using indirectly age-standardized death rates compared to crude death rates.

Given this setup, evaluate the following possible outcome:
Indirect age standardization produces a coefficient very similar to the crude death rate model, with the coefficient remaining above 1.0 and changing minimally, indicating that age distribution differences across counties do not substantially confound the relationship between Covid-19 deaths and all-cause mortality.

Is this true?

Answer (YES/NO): YES